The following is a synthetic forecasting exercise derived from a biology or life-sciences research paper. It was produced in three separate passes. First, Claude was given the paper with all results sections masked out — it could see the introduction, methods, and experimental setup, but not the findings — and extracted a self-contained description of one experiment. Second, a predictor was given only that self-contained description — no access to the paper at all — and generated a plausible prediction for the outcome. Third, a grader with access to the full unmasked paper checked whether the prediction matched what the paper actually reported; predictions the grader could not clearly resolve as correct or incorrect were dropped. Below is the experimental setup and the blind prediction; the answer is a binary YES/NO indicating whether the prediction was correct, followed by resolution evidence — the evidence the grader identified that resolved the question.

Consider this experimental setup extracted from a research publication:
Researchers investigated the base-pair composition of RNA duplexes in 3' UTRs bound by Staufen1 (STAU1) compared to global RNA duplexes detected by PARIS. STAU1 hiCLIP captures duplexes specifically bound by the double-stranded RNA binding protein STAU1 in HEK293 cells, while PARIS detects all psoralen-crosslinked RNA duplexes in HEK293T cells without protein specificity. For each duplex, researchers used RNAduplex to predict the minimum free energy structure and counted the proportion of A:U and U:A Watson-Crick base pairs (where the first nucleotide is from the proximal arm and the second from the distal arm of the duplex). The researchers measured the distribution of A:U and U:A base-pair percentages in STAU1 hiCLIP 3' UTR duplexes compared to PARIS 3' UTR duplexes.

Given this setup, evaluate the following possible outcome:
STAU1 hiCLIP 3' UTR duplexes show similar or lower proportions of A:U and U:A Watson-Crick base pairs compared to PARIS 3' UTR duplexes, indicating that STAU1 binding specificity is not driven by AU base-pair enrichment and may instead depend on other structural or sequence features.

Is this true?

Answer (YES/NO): NO